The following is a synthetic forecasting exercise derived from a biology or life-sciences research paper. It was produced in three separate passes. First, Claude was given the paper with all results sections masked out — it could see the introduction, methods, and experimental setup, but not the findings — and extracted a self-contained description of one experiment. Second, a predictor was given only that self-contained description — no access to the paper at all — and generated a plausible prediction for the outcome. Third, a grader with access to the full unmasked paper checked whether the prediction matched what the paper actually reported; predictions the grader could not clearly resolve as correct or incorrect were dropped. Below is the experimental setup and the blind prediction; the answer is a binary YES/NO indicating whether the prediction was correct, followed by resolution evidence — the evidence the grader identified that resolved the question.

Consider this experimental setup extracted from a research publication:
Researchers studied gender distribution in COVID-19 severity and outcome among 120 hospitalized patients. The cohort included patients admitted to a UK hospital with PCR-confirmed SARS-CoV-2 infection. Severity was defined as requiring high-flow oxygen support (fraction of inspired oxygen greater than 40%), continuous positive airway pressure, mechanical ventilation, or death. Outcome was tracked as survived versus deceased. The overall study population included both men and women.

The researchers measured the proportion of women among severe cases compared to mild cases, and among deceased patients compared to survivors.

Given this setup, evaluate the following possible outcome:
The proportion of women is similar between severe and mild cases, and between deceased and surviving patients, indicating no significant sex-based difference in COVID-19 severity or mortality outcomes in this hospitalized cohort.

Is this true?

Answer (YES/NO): NO